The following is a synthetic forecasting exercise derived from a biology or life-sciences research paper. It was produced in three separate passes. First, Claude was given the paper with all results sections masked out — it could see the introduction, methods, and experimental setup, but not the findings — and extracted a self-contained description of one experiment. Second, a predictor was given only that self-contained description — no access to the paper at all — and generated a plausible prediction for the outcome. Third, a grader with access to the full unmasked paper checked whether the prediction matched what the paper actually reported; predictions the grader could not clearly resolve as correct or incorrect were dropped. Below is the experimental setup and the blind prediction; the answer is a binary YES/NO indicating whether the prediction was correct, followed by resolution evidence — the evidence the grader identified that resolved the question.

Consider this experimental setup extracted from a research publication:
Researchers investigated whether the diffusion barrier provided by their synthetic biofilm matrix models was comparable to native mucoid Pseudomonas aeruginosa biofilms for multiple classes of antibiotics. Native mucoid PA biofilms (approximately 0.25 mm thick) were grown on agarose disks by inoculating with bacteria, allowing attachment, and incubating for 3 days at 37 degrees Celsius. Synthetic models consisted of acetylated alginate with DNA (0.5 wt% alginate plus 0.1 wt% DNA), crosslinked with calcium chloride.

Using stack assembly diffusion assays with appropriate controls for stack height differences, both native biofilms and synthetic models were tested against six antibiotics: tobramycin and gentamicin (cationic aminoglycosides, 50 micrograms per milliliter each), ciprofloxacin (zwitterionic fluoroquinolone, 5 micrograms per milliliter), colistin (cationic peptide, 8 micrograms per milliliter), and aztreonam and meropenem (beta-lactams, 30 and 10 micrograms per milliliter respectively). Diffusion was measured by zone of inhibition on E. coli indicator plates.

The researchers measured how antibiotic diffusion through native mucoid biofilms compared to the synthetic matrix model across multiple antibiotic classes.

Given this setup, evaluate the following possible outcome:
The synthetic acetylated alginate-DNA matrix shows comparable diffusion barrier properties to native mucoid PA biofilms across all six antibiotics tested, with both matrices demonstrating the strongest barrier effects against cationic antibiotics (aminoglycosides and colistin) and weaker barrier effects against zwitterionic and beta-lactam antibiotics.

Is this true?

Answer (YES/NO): NO